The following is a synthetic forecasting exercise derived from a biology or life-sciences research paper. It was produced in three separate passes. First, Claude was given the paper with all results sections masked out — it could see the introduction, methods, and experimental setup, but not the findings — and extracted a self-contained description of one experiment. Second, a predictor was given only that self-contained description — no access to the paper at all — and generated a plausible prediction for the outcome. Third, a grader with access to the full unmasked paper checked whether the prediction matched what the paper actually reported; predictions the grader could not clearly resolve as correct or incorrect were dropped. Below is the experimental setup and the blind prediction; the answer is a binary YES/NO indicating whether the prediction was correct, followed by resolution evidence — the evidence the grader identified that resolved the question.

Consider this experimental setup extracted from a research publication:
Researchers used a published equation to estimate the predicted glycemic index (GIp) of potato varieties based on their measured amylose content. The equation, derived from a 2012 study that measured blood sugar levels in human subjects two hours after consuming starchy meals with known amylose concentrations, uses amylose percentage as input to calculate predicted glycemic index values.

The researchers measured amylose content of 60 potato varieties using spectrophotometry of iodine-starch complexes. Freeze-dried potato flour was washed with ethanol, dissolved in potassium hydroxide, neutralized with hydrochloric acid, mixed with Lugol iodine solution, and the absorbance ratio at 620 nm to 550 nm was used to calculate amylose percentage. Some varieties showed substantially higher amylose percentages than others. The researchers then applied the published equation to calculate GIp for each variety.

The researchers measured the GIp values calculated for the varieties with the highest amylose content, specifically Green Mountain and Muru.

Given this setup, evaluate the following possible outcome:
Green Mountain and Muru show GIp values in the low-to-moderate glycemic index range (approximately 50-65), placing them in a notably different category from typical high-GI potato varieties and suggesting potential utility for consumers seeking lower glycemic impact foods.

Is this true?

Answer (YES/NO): NO